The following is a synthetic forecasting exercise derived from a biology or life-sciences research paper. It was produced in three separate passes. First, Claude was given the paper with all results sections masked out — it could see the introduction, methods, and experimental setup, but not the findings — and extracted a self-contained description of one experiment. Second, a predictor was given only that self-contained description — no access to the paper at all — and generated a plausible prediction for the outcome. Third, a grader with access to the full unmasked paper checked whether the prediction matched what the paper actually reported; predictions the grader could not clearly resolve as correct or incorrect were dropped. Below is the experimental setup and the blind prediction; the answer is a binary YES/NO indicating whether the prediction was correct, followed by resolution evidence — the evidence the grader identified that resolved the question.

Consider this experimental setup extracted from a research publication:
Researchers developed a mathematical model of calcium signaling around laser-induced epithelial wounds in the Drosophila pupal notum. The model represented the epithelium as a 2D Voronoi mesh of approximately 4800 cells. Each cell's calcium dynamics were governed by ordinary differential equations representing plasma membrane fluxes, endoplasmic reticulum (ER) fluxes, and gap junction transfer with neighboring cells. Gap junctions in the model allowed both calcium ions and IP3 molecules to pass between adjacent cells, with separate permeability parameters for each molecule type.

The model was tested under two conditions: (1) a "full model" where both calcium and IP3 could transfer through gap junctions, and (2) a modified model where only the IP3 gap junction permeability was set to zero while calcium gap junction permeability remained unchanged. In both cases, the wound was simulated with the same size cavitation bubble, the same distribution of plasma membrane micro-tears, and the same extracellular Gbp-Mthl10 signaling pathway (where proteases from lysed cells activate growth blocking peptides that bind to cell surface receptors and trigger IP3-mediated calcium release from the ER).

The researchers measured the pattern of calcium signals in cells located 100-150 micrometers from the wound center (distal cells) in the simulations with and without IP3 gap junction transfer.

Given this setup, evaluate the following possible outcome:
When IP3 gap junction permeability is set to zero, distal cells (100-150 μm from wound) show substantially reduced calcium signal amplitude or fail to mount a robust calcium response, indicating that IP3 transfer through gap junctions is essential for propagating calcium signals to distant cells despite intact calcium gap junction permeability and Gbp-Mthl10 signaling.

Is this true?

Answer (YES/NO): NO